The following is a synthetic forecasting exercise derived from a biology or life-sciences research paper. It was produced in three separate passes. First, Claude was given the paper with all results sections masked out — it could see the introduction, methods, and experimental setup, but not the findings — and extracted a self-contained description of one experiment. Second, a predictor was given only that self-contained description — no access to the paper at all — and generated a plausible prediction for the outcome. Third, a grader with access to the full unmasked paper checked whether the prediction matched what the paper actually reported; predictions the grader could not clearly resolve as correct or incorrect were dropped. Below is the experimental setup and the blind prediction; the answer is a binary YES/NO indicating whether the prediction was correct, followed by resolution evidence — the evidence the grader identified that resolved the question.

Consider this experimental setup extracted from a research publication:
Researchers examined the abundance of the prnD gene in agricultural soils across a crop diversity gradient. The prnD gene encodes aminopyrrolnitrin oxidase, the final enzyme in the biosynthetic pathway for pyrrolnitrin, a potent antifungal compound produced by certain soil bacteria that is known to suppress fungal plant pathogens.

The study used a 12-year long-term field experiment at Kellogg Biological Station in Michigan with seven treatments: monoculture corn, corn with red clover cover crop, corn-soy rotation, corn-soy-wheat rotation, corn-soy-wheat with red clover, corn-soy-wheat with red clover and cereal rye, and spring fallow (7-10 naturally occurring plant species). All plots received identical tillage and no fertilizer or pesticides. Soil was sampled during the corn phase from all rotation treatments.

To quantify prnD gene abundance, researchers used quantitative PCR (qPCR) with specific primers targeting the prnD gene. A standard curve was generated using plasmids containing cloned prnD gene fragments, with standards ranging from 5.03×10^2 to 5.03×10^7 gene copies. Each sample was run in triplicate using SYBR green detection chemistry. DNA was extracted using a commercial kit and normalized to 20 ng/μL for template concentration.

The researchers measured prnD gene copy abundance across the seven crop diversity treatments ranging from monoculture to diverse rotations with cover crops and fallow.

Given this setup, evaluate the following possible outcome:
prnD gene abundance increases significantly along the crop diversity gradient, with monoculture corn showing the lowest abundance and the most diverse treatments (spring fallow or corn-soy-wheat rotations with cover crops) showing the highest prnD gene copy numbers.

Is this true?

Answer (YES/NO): NO